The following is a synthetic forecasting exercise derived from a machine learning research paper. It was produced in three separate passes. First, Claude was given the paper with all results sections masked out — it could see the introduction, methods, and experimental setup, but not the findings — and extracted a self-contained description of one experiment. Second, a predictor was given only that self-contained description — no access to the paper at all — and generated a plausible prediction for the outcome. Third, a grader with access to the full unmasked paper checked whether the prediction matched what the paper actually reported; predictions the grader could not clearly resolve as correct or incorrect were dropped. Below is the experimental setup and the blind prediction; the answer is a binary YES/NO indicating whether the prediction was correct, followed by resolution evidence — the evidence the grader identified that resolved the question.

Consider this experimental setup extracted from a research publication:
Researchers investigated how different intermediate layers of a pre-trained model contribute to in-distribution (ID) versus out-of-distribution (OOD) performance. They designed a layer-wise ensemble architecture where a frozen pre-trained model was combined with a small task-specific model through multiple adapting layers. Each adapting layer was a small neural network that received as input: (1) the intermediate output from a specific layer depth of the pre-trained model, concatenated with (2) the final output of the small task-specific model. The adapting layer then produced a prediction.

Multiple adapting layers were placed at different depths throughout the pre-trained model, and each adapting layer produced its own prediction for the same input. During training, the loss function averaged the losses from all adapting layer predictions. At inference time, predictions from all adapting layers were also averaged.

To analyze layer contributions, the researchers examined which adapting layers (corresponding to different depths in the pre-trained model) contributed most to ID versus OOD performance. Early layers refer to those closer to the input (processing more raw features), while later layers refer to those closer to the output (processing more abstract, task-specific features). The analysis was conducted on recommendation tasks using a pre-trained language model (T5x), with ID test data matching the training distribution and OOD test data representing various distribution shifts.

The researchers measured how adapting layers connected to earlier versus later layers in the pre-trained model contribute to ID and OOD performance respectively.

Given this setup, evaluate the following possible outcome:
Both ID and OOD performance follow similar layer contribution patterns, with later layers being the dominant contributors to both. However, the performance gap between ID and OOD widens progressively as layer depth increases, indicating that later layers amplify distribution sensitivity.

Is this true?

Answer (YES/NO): NO